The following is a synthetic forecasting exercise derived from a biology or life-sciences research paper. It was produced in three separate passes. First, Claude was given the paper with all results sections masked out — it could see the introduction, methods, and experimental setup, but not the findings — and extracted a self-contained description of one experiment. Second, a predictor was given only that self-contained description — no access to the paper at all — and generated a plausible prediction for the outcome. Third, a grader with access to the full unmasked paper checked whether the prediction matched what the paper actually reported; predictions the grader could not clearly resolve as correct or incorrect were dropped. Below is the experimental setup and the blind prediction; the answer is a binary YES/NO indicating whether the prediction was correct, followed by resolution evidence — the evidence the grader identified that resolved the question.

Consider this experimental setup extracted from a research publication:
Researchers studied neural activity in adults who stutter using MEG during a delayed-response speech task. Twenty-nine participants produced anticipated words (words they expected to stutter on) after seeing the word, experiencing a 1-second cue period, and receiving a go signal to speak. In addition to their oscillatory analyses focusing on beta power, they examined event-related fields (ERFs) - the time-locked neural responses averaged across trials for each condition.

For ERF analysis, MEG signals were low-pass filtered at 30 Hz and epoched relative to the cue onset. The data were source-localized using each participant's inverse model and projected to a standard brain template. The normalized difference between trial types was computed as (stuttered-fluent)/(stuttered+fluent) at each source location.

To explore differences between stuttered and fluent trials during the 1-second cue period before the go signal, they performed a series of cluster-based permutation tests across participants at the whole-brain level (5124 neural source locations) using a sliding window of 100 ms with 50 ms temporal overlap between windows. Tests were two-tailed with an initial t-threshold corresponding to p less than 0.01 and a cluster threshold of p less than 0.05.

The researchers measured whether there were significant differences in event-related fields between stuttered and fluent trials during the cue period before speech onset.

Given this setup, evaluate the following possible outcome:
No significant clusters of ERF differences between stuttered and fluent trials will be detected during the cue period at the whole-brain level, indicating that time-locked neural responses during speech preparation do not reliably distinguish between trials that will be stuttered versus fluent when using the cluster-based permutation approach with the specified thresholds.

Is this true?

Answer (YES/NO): NO